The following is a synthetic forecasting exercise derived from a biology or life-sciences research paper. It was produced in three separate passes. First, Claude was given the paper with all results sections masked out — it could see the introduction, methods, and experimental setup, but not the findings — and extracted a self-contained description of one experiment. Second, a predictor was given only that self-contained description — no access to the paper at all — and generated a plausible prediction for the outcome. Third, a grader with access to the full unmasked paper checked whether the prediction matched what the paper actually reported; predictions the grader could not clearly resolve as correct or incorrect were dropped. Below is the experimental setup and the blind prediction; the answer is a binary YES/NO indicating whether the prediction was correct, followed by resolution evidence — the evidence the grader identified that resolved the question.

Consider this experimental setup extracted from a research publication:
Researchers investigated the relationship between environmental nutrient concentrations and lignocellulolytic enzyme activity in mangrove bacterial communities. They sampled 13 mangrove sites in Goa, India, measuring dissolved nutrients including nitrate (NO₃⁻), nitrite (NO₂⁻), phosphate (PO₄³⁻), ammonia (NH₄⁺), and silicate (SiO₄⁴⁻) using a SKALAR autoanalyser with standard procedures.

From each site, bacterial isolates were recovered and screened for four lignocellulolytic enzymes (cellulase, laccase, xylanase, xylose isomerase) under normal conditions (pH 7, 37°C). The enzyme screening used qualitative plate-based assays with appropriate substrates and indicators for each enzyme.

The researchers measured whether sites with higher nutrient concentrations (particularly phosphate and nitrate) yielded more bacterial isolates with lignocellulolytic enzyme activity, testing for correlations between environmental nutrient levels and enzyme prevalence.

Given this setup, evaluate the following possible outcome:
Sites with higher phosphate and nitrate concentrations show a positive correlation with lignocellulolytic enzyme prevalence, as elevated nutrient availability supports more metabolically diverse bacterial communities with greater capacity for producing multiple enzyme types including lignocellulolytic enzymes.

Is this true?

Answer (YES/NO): NO